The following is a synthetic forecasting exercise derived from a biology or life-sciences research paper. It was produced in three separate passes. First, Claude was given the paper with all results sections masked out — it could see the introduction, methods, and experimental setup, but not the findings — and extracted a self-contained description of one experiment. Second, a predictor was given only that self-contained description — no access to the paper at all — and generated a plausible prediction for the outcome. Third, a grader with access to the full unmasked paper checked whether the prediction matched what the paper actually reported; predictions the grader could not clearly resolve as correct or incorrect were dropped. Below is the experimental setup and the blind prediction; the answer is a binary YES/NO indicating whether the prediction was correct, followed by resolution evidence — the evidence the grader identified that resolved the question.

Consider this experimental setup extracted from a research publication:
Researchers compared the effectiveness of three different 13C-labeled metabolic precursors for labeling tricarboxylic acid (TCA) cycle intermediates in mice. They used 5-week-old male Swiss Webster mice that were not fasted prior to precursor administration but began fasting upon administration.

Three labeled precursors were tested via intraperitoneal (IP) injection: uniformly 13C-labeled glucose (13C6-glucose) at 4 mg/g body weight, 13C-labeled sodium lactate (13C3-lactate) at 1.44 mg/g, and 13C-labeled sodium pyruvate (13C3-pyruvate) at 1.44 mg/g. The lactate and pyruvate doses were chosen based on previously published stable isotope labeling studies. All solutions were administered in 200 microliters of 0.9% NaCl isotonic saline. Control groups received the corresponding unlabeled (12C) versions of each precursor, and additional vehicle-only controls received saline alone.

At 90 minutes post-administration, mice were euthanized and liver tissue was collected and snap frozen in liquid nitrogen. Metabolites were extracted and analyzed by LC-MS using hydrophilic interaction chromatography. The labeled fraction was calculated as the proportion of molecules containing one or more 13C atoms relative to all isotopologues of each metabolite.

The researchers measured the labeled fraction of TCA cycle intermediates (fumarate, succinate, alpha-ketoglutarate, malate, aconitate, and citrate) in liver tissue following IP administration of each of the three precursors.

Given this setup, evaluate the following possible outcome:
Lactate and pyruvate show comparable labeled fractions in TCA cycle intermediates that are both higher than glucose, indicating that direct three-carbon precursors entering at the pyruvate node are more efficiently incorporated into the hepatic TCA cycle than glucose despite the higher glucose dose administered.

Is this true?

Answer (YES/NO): NO